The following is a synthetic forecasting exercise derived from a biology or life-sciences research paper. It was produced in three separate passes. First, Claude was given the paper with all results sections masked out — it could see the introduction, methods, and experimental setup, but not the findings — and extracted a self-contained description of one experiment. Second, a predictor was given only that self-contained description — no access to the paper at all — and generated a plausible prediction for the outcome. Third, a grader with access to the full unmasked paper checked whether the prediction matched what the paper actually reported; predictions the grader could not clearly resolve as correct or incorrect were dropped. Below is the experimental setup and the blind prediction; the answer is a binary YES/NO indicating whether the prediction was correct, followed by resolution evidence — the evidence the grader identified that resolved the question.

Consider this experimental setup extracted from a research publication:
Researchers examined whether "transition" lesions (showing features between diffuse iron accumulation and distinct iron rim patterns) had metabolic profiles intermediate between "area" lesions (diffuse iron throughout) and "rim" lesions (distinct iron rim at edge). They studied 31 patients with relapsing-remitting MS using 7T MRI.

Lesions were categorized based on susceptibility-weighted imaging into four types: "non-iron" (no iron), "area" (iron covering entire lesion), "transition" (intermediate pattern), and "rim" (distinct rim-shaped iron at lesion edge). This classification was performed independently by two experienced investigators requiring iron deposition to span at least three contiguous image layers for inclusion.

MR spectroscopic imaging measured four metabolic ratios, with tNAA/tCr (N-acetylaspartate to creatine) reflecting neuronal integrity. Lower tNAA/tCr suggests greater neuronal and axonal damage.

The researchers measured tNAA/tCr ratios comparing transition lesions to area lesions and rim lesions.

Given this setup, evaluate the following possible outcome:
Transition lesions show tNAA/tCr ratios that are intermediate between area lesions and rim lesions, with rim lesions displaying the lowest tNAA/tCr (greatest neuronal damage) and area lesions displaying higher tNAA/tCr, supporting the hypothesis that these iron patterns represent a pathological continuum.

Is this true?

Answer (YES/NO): YES